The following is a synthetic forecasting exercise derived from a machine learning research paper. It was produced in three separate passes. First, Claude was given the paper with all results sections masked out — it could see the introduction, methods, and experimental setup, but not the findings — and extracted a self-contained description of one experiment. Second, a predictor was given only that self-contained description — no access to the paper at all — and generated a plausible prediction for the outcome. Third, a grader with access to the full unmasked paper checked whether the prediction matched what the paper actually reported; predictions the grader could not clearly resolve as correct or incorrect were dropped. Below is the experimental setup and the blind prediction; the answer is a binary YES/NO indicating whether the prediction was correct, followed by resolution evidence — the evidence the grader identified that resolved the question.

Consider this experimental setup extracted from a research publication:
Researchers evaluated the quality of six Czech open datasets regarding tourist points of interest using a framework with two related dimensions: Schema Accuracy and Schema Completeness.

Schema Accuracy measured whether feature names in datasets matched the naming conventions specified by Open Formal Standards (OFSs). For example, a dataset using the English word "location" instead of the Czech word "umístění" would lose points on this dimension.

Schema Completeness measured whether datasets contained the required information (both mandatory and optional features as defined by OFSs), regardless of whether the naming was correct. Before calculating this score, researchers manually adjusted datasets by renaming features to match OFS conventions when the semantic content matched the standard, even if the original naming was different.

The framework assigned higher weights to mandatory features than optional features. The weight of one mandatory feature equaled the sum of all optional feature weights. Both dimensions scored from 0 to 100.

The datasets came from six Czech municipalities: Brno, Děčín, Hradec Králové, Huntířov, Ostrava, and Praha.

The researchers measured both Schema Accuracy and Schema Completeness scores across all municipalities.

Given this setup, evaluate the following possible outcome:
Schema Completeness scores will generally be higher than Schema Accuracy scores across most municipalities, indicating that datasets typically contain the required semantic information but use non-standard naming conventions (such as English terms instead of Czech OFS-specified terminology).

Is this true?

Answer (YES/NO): YES